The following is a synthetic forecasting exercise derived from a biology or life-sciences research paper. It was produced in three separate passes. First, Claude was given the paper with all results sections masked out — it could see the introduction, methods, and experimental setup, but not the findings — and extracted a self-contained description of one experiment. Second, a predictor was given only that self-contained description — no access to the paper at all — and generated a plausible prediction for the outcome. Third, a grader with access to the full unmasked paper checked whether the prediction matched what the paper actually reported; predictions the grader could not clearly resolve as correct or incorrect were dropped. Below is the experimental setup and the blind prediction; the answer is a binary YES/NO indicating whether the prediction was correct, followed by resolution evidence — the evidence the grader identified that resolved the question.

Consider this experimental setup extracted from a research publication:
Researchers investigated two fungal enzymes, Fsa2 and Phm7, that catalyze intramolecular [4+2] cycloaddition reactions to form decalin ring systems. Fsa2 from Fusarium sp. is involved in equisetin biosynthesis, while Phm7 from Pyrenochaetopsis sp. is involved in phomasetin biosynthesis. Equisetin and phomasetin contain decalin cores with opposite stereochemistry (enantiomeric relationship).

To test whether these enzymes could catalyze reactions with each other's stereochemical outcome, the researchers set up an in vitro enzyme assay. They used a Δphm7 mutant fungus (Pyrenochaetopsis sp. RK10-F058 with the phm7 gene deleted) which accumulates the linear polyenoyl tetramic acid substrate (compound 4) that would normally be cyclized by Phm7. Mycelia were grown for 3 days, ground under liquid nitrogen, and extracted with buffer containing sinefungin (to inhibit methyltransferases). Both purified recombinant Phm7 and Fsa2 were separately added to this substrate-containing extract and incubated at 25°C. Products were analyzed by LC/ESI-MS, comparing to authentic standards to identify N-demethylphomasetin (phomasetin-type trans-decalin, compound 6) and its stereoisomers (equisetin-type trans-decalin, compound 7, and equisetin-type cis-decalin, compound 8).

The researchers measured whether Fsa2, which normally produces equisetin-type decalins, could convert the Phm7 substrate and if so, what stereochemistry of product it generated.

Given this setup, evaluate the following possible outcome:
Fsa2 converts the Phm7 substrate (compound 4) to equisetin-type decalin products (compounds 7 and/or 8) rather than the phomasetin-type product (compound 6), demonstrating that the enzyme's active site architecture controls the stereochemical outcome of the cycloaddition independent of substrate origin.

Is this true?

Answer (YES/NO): YES